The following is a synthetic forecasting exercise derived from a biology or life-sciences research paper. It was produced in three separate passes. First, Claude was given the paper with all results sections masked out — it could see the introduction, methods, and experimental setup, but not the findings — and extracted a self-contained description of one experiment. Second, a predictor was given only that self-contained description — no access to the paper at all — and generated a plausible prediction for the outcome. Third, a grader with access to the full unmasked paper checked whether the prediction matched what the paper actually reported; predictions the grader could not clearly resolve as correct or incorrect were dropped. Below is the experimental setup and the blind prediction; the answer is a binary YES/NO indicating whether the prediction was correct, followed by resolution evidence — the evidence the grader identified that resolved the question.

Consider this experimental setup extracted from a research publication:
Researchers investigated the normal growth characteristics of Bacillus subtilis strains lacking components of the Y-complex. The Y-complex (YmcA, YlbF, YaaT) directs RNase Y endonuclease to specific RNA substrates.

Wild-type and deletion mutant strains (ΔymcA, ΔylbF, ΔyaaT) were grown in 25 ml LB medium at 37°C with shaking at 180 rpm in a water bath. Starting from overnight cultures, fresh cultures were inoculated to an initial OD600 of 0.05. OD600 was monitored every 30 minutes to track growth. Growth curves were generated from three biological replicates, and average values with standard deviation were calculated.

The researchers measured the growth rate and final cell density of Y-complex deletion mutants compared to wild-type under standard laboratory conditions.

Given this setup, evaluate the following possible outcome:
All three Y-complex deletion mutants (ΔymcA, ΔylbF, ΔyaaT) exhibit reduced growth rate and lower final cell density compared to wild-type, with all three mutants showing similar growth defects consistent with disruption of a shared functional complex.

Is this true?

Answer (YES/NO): NO